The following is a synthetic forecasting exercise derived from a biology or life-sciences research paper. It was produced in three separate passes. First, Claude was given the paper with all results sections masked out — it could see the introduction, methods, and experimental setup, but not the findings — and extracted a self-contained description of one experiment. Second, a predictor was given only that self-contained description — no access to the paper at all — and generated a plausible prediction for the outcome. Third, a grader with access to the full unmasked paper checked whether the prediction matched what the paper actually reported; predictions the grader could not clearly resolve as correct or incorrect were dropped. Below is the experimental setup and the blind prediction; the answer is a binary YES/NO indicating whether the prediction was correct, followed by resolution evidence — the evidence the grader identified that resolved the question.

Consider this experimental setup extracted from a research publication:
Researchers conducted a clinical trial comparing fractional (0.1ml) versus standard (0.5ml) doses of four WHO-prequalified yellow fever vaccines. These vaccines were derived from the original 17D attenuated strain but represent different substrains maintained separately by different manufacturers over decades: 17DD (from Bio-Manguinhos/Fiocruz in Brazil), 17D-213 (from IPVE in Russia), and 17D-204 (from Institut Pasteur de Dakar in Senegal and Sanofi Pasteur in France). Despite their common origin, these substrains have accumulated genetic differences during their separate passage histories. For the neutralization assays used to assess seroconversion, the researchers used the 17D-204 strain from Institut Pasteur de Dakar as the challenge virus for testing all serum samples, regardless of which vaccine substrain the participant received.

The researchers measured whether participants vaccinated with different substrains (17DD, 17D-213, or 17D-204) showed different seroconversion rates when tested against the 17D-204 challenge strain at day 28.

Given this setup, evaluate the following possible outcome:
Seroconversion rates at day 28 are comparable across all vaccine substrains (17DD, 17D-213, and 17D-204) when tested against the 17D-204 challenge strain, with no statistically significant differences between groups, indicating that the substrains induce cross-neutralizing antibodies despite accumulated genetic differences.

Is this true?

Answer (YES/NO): YES